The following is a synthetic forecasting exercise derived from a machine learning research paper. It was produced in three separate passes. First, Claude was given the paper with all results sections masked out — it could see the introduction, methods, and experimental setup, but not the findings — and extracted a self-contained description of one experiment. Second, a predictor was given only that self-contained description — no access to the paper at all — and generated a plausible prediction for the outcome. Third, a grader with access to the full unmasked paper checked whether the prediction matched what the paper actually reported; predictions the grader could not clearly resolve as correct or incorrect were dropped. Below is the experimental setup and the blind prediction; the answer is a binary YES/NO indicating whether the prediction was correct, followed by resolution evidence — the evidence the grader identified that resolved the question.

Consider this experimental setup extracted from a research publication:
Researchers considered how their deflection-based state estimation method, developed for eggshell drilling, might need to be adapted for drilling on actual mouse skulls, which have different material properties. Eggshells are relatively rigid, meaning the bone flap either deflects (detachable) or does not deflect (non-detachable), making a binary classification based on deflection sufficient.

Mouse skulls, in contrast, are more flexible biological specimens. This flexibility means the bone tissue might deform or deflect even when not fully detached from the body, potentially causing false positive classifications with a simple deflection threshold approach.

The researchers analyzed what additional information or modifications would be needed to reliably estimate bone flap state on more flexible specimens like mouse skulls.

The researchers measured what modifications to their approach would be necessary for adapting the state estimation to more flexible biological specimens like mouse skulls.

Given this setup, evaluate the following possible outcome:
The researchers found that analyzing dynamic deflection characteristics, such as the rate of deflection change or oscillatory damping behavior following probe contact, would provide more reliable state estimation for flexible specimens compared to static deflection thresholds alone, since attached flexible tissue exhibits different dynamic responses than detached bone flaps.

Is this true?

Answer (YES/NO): NO